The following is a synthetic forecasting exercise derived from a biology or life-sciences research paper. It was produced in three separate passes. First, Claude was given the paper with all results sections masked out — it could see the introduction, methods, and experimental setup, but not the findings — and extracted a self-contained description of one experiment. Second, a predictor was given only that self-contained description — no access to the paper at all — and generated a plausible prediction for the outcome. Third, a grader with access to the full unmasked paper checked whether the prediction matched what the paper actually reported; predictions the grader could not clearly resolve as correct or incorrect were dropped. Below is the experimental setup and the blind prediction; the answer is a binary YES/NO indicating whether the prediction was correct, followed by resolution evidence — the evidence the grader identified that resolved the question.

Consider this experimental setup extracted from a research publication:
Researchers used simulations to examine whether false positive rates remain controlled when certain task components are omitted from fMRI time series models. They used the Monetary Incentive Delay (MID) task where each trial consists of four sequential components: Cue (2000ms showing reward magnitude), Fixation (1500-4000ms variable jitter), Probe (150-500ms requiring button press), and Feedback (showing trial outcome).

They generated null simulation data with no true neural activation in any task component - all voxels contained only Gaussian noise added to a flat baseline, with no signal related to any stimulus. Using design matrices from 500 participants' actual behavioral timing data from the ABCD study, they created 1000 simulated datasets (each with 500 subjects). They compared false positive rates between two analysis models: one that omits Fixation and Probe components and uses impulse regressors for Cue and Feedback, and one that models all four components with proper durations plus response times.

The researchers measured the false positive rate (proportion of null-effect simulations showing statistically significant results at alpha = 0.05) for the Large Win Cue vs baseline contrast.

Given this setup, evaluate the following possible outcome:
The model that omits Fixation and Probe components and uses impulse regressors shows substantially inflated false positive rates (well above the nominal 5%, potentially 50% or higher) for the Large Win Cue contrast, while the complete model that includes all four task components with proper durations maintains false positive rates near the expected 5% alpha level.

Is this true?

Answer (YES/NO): NO